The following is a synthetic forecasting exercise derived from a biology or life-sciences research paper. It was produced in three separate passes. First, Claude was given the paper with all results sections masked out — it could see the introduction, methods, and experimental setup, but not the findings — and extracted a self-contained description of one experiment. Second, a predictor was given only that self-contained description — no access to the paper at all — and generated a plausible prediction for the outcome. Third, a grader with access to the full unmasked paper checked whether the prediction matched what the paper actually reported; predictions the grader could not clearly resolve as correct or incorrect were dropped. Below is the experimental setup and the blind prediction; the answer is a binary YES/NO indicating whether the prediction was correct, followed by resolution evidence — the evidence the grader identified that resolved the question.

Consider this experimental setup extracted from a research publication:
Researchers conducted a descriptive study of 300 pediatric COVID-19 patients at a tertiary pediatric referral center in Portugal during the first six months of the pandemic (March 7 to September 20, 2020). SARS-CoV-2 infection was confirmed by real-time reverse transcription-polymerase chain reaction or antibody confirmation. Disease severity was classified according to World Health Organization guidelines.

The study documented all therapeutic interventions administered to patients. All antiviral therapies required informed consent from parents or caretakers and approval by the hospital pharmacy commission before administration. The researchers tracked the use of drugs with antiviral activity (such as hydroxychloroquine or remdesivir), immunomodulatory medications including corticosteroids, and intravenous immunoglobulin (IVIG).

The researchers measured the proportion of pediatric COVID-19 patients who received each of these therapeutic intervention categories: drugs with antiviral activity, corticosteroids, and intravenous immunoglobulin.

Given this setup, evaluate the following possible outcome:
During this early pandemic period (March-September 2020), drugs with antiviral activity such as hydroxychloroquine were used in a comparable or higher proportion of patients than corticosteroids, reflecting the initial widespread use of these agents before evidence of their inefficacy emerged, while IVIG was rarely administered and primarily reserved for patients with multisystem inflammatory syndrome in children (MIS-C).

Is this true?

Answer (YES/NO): YES